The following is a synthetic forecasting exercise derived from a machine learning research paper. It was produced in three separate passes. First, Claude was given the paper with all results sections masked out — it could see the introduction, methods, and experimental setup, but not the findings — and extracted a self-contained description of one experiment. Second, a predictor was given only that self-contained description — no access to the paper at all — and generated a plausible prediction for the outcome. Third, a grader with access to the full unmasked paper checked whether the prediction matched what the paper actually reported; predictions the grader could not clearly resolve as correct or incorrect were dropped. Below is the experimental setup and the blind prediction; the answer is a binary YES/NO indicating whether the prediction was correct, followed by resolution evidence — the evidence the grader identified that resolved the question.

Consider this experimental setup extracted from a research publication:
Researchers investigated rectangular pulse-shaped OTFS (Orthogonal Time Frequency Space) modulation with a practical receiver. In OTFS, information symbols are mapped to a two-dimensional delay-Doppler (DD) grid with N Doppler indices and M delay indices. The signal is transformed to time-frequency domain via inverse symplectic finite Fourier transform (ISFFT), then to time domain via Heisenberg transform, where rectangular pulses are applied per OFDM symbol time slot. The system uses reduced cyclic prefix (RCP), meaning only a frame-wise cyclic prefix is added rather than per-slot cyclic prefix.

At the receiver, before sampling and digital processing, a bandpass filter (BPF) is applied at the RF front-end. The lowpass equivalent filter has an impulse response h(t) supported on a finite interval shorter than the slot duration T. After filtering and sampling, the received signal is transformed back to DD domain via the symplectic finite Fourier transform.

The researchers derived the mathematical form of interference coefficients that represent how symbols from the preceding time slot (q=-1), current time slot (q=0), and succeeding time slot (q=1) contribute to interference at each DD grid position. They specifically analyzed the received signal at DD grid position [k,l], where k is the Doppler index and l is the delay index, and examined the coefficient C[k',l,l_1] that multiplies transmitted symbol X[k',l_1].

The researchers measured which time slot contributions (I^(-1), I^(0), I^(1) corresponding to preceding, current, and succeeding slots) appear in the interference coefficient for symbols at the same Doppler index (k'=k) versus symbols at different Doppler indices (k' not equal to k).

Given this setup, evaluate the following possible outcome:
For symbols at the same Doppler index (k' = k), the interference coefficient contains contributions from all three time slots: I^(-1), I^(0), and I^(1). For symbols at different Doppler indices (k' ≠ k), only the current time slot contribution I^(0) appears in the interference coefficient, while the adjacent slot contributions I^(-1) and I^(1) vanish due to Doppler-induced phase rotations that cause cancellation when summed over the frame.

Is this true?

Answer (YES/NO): NO